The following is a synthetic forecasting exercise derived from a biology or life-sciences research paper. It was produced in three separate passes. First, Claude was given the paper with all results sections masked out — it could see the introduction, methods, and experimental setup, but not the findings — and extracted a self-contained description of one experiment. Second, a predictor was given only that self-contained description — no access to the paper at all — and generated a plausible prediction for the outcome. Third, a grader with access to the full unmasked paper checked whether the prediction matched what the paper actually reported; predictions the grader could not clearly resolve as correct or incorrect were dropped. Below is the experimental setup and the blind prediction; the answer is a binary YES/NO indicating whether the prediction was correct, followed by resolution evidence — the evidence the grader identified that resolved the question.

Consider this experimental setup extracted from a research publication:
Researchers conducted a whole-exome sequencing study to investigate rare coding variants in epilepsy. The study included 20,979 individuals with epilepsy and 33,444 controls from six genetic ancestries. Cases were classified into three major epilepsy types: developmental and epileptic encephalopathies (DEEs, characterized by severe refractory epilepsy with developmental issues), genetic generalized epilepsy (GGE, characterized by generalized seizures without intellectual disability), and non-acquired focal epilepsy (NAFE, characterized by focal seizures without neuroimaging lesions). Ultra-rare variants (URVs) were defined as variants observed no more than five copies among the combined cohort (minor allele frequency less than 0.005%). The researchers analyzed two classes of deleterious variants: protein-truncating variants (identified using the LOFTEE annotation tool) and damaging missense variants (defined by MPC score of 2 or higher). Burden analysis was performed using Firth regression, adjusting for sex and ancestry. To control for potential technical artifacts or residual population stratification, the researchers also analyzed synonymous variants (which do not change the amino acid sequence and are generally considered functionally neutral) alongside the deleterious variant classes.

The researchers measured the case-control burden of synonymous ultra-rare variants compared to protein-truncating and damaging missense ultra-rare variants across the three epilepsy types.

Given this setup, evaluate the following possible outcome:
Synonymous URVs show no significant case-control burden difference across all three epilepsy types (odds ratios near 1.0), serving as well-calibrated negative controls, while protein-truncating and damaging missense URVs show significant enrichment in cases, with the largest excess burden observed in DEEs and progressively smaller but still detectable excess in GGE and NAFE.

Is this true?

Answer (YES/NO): NO